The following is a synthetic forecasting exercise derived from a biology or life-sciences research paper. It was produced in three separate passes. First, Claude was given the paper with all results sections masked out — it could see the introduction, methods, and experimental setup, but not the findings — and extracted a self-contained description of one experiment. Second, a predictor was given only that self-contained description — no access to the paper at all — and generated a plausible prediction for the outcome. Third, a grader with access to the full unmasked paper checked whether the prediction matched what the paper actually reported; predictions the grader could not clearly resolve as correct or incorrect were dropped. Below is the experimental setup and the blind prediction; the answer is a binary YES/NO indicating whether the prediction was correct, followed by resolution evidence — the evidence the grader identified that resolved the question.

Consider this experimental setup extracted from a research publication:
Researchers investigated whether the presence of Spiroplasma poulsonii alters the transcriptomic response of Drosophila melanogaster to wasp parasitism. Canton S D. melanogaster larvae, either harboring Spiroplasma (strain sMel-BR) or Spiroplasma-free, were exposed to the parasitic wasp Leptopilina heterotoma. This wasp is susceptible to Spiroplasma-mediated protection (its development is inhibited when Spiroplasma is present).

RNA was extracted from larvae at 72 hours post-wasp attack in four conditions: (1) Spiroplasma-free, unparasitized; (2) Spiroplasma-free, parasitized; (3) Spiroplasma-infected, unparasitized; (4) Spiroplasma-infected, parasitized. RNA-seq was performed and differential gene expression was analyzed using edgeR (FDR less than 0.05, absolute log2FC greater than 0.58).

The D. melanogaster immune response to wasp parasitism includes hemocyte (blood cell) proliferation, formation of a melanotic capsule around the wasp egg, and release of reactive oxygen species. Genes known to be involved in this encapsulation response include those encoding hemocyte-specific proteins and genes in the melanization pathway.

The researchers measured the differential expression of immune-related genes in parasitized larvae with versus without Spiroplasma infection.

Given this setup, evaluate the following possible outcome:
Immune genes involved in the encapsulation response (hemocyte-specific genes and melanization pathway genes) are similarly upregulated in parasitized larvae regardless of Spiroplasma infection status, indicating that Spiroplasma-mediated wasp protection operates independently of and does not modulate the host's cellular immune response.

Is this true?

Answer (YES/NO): NO